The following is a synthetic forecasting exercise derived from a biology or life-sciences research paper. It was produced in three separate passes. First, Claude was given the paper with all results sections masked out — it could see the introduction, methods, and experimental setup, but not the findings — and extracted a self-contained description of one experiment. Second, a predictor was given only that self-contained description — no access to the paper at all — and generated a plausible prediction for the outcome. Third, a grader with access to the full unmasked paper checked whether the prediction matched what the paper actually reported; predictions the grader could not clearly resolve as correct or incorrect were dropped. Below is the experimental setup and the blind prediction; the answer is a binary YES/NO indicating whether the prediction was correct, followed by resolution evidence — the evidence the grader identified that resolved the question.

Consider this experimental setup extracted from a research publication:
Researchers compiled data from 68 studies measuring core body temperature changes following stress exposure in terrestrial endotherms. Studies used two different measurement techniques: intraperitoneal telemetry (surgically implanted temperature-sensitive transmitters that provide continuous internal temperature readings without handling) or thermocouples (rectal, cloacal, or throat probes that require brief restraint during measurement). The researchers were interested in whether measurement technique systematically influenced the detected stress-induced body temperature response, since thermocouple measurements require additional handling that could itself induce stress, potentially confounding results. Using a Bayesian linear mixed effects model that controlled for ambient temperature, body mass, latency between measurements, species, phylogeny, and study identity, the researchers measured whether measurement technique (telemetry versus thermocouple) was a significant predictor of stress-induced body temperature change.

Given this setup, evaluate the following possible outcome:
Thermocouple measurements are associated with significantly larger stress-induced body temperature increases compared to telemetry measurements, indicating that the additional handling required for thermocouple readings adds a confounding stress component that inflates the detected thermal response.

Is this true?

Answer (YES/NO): NO